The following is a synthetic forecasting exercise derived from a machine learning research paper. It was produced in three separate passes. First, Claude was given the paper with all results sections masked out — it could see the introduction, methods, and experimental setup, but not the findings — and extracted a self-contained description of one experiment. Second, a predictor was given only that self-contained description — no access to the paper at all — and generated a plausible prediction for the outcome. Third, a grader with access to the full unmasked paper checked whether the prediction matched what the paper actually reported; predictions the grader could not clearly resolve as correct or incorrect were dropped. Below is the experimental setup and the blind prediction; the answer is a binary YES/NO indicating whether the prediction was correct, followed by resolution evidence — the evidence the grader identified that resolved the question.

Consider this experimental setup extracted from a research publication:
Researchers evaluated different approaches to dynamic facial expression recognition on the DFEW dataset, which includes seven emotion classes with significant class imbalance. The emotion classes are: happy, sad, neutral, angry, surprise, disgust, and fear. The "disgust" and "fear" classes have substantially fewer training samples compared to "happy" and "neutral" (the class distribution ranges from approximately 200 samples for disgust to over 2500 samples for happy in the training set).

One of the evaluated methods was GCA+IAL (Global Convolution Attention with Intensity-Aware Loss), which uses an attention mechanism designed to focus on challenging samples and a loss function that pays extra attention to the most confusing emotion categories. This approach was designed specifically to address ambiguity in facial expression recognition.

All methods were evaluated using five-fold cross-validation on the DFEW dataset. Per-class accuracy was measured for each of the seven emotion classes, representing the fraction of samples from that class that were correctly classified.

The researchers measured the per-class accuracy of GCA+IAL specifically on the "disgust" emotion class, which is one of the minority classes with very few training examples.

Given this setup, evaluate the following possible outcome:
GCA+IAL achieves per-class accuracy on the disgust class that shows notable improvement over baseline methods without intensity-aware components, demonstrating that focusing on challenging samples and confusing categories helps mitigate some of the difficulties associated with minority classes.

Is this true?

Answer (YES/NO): NO